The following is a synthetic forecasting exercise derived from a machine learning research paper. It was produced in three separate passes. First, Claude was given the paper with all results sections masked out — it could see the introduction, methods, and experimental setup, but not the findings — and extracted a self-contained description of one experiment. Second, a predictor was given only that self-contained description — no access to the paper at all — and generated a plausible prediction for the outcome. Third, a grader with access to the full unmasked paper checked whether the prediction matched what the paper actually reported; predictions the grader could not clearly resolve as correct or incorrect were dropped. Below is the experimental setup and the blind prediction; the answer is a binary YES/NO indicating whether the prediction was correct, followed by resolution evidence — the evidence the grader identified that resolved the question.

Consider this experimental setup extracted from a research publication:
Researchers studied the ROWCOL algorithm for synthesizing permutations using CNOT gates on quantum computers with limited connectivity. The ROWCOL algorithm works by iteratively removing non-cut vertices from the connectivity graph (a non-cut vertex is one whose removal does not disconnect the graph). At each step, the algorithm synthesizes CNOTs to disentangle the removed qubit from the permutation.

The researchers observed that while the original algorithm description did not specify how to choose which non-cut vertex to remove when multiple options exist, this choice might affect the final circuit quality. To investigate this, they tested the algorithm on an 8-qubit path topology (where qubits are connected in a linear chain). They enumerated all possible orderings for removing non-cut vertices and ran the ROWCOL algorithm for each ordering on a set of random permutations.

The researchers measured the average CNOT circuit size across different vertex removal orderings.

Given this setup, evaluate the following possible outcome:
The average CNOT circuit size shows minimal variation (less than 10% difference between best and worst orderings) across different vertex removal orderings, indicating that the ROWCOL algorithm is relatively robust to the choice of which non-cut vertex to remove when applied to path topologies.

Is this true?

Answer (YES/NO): NO